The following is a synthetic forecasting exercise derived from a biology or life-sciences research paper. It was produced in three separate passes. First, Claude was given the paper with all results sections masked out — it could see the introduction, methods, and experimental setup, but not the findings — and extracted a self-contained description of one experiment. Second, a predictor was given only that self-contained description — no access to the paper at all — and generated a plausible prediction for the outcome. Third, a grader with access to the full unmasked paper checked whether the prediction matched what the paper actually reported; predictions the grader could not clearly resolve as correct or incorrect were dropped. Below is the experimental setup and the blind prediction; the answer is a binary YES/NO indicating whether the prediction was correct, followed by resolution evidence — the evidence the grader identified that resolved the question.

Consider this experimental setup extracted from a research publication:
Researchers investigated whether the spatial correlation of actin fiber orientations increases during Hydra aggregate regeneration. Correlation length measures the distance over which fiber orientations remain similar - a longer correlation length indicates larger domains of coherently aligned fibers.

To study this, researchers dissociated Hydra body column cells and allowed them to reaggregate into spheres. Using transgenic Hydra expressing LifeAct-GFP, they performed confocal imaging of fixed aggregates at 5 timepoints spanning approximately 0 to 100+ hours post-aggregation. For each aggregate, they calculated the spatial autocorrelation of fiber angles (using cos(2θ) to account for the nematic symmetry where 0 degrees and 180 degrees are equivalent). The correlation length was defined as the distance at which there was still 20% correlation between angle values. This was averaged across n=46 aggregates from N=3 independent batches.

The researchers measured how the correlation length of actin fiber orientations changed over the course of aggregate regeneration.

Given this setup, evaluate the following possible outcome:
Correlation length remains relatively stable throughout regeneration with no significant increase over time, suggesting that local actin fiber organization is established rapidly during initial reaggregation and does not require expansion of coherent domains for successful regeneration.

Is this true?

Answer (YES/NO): NO